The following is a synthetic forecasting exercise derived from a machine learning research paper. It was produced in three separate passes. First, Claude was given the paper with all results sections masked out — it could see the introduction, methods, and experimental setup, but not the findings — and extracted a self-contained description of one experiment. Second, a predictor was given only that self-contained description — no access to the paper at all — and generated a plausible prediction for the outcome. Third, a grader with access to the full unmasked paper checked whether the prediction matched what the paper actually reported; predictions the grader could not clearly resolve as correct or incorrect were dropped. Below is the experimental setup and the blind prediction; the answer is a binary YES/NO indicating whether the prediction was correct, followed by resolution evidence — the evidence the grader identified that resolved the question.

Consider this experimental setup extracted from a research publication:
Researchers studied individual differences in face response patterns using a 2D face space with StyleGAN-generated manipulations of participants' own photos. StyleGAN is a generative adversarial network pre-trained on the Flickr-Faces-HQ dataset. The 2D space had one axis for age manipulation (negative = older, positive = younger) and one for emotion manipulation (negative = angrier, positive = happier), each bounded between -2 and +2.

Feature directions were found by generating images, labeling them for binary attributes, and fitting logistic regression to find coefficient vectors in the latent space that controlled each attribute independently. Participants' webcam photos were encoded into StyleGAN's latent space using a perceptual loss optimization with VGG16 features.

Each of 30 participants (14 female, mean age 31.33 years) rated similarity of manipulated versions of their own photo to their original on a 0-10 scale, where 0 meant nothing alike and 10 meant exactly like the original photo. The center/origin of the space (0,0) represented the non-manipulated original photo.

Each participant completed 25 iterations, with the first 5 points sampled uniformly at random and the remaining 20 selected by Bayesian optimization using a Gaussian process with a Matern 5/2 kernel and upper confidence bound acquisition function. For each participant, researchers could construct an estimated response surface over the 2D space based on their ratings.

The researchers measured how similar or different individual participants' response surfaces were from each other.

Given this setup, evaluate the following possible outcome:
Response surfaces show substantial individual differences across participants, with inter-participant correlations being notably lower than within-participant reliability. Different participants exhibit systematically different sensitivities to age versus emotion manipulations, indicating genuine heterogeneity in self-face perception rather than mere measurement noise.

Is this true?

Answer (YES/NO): NO